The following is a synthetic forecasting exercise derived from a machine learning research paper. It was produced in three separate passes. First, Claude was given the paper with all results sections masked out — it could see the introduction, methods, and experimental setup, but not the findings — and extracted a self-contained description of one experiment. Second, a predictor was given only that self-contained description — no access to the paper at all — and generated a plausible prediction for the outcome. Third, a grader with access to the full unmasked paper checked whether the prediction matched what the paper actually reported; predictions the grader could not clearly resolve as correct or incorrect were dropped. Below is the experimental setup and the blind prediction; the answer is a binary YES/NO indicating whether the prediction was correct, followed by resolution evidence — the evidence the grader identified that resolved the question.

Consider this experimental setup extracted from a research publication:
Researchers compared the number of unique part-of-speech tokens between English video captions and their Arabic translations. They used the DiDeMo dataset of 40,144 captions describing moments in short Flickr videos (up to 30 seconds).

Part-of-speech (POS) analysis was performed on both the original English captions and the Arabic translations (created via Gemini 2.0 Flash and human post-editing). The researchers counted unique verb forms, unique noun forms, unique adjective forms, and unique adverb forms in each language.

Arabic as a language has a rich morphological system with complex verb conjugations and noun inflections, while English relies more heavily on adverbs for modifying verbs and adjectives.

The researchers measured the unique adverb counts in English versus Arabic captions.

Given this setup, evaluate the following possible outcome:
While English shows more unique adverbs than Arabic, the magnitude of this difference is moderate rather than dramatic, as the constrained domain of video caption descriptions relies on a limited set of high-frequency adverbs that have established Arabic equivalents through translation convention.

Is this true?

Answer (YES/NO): NO